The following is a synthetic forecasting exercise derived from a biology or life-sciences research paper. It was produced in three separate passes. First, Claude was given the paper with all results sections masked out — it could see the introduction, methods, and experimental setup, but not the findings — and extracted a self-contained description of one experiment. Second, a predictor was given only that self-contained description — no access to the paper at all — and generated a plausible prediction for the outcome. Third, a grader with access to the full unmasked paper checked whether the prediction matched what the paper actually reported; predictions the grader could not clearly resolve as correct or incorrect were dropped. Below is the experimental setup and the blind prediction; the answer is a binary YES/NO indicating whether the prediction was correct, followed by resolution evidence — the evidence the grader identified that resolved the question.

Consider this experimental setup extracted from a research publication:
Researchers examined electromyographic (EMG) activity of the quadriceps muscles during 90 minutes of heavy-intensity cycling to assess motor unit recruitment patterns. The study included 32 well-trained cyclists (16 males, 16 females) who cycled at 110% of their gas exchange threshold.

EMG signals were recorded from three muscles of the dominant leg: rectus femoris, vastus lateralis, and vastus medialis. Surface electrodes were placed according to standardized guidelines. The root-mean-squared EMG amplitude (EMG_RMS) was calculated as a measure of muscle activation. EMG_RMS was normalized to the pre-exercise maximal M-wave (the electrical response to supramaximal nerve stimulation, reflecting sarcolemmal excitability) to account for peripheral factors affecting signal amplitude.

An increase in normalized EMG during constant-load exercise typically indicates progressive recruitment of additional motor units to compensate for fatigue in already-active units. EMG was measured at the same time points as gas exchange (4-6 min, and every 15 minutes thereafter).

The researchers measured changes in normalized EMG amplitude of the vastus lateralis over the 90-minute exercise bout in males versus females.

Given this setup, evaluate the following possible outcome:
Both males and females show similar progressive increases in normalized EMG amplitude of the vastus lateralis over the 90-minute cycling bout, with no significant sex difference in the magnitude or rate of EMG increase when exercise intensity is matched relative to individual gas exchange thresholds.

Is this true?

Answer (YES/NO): NO